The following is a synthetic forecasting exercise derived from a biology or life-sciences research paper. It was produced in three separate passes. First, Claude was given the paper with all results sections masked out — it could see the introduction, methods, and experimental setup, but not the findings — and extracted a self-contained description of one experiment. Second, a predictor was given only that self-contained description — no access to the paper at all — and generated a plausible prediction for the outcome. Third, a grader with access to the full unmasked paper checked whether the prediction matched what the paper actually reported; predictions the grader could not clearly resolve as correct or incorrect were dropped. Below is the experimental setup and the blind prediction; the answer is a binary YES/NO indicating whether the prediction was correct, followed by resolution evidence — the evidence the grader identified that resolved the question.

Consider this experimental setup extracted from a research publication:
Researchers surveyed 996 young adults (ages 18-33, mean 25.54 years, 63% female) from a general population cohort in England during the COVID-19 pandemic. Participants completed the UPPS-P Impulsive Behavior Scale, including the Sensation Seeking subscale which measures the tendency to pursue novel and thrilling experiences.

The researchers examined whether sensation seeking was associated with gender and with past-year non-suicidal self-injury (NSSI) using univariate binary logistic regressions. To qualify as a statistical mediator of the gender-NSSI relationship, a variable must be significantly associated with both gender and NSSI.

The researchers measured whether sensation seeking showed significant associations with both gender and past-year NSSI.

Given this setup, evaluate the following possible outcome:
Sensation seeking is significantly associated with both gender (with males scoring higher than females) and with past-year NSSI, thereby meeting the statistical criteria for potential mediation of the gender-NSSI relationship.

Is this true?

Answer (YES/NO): YES